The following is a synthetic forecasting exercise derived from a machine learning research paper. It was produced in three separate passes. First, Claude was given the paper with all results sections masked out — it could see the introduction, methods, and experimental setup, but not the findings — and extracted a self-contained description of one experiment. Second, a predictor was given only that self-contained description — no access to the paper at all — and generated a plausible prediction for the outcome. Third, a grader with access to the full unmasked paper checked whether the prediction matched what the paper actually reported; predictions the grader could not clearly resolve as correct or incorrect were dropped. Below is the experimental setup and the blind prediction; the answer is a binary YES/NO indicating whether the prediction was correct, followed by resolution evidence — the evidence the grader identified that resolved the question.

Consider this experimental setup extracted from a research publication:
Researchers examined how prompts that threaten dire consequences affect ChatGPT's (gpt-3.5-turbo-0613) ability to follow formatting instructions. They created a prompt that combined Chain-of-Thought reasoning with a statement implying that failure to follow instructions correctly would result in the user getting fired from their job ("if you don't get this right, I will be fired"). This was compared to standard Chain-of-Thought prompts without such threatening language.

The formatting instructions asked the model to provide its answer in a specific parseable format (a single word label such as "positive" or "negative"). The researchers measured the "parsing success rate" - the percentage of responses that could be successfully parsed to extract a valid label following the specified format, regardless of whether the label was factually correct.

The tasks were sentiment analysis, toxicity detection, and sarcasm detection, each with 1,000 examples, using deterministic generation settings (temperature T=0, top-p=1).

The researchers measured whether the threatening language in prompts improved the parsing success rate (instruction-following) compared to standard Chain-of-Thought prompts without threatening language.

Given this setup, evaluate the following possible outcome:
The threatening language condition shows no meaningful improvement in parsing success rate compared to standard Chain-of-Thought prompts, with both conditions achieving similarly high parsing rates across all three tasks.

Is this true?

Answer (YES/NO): NO